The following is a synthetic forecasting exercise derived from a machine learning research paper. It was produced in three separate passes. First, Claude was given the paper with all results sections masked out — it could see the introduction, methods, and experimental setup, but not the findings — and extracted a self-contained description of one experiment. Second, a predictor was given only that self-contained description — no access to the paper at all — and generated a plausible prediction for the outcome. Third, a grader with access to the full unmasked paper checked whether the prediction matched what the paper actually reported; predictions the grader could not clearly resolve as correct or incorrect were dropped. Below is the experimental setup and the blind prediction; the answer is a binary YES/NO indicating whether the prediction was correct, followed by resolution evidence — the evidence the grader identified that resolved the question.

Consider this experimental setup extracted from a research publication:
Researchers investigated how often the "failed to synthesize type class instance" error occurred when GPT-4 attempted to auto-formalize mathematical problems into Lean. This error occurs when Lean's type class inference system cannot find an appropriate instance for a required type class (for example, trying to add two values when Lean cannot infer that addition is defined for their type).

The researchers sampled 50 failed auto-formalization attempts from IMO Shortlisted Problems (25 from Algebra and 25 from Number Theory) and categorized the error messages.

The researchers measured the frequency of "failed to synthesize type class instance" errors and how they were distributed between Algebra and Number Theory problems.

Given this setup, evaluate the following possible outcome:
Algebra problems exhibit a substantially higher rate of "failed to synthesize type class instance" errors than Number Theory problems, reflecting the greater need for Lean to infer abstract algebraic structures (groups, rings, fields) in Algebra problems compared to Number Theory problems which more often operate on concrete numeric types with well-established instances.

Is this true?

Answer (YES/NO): YES